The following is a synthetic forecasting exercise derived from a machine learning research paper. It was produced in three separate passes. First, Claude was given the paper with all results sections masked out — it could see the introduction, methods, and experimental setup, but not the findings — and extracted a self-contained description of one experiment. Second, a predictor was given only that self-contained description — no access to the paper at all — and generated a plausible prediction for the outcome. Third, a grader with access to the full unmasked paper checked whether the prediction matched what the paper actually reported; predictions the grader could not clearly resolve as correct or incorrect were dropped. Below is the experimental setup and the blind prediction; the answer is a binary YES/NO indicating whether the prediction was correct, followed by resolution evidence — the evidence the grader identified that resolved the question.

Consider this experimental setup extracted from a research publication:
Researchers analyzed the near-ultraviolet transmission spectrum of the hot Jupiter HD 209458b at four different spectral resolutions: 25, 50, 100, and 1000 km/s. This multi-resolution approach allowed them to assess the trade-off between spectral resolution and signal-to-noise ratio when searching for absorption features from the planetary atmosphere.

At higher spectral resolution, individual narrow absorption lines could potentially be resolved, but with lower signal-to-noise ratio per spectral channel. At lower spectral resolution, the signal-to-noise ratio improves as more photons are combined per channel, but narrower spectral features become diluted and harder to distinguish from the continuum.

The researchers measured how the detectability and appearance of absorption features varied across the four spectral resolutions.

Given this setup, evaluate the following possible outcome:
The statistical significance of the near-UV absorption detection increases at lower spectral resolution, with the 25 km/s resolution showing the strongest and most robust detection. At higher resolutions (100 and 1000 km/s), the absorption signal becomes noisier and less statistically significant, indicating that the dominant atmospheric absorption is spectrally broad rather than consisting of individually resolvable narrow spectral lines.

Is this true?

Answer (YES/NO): NO